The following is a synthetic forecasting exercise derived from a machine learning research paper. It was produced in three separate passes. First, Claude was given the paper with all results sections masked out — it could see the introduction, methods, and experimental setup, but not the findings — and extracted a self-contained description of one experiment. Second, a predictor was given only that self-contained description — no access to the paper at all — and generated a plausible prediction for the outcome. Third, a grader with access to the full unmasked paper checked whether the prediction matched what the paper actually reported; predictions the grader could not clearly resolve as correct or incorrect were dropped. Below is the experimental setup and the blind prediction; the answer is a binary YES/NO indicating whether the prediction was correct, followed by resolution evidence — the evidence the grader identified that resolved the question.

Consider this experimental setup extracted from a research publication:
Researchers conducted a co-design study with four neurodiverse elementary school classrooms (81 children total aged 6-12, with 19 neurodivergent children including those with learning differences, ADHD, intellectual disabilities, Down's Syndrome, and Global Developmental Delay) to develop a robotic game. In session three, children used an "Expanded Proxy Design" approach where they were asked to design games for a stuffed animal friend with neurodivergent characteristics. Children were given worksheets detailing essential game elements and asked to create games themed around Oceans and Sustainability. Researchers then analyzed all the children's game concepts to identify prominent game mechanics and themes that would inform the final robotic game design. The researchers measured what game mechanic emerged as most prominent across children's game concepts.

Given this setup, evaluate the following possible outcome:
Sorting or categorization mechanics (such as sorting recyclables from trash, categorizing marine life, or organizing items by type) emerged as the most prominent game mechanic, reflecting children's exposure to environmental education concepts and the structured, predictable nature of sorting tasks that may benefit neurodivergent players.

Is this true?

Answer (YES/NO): NO